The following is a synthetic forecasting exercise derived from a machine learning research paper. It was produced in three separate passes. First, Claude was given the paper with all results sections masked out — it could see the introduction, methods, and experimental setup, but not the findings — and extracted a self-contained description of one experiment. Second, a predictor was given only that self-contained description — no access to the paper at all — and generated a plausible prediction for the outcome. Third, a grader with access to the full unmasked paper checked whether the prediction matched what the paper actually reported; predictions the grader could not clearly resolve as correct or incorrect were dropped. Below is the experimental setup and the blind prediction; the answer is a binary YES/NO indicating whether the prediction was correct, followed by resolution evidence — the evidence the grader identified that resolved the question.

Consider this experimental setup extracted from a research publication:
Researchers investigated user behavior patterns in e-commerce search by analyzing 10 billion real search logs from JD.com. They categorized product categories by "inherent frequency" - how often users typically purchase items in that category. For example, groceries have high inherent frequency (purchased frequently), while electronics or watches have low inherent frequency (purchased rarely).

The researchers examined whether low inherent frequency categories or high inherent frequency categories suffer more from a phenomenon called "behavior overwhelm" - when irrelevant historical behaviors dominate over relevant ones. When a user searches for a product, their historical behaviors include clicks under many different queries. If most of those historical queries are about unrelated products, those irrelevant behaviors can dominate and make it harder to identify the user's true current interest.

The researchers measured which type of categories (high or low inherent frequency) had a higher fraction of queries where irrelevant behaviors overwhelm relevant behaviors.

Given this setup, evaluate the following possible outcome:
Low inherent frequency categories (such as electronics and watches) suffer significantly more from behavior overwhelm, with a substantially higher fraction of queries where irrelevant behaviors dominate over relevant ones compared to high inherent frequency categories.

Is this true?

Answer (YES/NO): YES